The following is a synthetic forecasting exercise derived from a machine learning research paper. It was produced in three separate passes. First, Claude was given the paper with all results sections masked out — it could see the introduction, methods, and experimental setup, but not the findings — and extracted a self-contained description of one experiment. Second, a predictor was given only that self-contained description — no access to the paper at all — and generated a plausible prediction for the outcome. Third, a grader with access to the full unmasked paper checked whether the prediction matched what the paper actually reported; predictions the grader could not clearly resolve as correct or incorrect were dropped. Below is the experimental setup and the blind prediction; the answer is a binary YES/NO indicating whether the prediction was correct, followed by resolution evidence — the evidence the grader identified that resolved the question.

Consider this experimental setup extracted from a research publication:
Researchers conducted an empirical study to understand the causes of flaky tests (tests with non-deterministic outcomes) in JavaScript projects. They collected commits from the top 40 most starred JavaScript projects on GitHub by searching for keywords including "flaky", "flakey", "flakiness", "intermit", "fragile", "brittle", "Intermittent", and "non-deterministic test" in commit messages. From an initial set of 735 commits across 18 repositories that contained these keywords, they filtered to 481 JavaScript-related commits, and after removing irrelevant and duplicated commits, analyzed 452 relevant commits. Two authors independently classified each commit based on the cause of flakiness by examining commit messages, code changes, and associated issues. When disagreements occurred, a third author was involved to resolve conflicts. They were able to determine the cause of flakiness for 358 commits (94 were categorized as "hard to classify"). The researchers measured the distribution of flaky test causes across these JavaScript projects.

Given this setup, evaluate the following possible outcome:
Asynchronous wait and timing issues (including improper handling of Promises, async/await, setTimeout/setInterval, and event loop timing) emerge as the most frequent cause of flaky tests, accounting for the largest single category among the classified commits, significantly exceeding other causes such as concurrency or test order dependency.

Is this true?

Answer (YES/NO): NO